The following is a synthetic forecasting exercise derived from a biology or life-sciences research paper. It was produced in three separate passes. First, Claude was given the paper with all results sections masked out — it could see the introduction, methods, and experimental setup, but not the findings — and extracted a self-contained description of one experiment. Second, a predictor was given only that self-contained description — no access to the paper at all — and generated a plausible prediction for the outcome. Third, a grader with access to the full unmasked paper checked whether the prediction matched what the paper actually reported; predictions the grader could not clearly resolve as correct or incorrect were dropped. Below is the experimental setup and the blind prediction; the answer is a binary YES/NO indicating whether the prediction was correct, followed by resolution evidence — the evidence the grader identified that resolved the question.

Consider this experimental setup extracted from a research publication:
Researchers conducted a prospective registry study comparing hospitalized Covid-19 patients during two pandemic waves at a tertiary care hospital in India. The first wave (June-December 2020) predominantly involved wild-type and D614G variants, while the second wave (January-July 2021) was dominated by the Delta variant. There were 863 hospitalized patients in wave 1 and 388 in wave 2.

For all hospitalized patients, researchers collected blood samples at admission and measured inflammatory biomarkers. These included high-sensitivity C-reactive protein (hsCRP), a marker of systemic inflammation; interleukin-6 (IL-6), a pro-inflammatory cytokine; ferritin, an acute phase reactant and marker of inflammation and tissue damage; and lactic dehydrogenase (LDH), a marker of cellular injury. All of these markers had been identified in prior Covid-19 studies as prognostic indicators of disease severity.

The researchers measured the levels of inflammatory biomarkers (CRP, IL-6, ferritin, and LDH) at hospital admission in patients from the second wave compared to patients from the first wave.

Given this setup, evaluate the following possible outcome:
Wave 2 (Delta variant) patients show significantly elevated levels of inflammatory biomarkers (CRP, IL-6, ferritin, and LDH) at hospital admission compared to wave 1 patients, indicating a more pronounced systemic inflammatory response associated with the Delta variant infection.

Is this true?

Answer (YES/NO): YES